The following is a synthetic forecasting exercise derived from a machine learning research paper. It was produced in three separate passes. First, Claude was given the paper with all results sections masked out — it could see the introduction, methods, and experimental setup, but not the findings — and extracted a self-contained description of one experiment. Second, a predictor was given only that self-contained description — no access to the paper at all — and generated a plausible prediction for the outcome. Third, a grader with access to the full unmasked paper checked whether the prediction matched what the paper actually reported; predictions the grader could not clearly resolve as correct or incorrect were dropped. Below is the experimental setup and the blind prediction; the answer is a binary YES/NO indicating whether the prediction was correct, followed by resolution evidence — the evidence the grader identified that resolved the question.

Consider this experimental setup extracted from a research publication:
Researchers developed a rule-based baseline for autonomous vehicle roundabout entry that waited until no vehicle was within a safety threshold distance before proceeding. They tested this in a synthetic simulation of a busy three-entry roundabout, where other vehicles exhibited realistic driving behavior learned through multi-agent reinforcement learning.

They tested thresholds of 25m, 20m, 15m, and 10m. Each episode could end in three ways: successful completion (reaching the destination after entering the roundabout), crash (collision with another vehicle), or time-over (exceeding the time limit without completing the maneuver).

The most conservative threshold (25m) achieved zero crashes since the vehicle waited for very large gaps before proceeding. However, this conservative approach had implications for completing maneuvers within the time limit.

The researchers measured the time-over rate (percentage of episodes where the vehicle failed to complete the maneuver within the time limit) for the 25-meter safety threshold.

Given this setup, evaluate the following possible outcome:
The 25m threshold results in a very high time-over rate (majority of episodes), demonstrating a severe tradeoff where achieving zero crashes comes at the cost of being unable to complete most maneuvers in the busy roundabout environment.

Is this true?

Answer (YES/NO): YES